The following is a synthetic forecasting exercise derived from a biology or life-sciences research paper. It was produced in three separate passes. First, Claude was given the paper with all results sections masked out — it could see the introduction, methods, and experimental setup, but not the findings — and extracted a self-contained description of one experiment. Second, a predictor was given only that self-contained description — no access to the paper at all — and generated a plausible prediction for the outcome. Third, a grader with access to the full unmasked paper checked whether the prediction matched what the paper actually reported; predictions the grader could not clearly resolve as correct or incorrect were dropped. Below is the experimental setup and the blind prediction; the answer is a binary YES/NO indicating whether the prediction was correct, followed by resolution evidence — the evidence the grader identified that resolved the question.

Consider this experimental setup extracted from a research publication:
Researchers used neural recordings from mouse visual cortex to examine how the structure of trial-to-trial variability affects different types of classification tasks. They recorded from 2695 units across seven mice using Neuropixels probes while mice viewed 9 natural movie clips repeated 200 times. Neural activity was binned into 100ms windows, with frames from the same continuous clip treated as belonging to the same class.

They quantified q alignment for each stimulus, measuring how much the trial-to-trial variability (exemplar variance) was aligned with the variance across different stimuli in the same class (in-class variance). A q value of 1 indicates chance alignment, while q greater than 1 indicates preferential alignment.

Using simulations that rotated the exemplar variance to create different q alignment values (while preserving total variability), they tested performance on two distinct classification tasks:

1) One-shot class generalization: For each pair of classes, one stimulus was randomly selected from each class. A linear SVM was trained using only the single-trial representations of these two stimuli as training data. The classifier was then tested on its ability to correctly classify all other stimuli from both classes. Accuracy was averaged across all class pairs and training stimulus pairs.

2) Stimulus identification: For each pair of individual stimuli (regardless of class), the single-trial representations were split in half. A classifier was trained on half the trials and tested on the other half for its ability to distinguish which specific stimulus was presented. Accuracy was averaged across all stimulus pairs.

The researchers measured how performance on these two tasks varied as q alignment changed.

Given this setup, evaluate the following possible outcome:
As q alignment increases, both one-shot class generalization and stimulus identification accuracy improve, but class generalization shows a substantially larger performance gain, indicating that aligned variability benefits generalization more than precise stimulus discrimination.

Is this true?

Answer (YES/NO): NO